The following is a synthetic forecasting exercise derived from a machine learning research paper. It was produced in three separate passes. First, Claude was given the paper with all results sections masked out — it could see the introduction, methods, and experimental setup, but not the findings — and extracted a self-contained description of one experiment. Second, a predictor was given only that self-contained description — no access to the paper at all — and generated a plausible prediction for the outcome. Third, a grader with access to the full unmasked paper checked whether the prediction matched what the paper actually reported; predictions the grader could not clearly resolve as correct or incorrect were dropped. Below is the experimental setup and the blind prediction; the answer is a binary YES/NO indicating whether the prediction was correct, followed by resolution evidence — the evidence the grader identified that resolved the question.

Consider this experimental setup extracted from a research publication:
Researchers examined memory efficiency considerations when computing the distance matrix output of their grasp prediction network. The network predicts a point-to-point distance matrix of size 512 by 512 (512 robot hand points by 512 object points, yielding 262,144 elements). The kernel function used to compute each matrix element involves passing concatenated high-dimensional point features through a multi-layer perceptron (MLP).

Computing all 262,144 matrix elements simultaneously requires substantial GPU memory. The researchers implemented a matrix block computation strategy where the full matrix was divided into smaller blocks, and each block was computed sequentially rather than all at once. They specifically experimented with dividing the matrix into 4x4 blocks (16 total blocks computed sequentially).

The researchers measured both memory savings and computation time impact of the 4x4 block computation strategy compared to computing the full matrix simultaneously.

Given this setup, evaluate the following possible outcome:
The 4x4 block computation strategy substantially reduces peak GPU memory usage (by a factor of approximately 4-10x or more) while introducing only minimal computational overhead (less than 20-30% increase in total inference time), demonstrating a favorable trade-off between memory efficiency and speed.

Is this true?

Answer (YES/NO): NO